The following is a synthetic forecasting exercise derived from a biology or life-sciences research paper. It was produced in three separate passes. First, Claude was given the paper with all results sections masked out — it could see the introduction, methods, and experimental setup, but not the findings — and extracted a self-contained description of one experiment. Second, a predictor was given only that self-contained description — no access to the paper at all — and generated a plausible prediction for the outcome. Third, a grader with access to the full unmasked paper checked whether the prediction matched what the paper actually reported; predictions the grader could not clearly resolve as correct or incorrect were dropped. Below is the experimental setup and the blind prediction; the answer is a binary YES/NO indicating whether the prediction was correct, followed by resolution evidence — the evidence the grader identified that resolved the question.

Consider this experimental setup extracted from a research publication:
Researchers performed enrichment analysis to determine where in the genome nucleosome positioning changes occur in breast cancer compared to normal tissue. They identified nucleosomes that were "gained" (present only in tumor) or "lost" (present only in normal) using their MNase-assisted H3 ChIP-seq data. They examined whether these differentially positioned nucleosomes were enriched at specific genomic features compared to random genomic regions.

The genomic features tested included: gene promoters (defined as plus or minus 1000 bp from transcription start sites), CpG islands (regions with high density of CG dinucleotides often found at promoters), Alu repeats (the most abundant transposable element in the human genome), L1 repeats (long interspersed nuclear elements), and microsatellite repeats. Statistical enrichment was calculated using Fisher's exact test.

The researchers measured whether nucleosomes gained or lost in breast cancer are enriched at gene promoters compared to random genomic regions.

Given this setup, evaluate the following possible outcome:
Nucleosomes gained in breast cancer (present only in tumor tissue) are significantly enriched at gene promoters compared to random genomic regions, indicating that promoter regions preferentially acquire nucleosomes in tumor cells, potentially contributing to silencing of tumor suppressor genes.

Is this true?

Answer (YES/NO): YES